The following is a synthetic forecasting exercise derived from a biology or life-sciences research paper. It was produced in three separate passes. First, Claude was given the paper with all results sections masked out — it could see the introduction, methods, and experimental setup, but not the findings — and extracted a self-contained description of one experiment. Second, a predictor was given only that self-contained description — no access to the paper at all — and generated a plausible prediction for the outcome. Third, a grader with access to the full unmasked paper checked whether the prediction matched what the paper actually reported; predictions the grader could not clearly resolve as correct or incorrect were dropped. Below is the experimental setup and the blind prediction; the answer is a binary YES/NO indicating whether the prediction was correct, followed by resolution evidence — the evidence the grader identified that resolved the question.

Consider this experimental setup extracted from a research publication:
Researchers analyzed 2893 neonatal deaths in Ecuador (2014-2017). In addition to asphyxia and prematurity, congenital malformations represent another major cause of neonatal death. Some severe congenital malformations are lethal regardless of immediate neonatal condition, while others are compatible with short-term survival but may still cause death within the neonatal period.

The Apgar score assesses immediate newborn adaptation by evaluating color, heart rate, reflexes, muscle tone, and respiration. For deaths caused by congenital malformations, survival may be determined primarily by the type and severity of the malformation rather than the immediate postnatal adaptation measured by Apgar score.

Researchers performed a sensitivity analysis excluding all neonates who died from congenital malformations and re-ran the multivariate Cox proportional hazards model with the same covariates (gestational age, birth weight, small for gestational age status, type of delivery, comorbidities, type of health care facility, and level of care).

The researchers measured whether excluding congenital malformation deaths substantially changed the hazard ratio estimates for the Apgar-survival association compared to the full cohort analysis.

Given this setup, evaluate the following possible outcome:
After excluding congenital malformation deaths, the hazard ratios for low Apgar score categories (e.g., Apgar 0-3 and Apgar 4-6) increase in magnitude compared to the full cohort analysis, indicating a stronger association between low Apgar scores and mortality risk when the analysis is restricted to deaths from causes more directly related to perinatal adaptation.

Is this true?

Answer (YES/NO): NO